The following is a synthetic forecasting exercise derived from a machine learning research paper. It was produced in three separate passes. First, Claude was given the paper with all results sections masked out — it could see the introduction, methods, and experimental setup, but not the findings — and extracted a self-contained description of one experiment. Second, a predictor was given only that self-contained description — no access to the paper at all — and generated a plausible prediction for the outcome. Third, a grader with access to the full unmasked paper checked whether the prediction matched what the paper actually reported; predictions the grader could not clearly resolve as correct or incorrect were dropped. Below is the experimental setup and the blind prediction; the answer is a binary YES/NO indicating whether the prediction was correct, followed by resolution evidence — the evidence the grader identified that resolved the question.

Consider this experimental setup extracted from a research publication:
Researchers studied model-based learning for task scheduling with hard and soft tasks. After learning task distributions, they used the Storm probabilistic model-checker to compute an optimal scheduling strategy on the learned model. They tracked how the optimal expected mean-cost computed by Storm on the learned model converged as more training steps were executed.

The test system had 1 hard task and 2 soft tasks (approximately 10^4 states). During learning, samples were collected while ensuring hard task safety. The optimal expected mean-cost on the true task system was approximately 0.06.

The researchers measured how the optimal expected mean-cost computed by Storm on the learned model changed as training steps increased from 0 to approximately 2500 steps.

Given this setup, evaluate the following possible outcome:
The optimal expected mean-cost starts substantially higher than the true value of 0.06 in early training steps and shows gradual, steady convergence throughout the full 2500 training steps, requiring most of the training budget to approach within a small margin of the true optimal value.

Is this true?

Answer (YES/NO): NO